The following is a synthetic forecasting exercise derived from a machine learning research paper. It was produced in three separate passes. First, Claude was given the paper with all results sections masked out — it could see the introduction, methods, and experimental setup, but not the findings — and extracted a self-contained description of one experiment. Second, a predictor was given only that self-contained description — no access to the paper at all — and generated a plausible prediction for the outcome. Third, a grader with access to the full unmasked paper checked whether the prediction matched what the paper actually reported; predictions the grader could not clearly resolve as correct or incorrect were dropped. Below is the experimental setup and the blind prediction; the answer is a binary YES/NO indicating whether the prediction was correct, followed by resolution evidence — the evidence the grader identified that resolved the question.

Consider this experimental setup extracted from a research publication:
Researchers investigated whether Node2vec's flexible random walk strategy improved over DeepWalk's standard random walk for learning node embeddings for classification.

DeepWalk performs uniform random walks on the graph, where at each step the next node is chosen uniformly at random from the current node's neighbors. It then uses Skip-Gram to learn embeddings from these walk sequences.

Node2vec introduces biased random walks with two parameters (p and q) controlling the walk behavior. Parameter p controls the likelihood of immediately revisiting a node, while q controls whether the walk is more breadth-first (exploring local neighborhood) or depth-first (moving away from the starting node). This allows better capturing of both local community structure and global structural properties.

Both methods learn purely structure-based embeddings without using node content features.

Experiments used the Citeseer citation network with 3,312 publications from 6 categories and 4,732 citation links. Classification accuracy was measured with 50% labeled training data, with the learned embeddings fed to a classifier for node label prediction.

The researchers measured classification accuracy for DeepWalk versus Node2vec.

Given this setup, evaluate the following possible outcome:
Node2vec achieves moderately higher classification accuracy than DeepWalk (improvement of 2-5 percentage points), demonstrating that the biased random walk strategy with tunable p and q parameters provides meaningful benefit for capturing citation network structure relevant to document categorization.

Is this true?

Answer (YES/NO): NO